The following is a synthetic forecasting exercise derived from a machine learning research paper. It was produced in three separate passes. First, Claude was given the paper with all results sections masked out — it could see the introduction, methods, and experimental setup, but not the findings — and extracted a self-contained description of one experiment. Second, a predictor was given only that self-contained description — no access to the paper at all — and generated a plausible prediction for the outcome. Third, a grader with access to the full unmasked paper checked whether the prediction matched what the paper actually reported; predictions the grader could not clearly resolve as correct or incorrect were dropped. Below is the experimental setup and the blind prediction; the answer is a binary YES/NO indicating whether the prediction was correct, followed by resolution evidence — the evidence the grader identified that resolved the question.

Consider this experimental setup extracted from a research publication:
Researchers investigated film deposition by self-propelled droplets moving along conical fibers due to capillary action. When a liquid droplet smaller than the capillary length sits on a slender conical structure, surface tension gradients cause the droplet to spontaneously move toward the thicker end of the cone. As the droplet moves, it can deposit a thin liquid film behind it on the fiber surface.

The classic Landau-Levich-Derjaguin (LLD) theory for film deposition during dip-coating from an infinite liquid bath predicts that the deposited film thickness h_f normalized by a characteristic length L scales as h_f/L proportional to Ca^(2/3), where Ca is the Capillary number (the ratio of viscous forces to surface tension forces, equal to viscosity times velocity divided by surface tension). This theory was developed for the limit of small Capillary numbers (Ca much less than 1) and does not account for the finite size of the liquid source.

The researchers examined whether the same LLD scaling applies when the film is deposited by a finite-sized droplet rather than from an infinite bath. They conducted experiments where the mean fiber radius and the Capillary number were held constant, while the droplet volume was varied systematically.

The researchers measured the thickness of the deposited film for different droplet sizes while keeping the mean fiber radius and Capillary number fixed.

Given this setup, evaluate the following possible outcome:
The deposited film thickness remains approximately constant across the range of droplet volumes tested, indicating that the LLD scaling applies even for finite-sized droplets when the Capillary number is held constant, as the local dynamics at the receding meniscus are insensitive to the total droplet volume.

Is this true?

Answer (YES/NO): NO